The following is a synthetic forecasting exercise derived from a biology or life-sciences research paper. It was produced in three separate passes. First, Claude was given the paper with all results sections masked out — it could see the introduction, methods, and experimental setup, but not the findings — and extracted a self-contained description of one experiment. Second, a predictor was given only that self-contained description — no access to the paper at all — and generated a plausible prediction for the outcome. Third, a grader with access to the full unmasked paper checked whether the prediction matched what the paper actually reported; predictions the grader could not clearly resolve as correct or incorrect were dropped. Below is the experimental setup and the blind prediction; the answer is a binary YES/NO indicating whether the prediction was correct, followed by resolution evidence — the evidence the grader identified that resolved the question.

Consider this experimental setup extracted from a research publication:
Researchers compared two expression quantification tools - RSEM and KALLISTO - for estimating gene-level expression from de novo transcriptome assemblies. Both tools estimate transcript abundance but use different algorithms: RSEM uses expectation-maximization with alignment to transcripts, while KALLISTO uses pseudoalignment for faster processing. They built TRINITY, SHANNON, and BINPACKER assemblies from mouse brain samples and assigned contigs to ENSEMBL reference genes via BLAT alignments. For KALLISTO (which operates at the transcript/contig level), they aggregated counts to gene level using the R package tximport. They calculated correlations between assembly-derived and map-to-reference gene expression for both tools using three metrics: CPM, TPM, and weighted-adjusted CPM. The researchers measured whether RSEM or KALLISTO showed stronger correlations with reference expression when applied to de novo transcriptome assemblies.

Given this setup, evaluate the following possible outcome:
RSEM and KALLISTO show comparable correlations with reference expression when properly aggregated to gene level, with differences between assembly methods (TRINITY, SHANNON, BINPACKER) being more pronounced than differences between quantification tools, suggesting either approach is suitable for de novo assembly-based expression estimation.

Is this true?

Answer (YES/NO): YES